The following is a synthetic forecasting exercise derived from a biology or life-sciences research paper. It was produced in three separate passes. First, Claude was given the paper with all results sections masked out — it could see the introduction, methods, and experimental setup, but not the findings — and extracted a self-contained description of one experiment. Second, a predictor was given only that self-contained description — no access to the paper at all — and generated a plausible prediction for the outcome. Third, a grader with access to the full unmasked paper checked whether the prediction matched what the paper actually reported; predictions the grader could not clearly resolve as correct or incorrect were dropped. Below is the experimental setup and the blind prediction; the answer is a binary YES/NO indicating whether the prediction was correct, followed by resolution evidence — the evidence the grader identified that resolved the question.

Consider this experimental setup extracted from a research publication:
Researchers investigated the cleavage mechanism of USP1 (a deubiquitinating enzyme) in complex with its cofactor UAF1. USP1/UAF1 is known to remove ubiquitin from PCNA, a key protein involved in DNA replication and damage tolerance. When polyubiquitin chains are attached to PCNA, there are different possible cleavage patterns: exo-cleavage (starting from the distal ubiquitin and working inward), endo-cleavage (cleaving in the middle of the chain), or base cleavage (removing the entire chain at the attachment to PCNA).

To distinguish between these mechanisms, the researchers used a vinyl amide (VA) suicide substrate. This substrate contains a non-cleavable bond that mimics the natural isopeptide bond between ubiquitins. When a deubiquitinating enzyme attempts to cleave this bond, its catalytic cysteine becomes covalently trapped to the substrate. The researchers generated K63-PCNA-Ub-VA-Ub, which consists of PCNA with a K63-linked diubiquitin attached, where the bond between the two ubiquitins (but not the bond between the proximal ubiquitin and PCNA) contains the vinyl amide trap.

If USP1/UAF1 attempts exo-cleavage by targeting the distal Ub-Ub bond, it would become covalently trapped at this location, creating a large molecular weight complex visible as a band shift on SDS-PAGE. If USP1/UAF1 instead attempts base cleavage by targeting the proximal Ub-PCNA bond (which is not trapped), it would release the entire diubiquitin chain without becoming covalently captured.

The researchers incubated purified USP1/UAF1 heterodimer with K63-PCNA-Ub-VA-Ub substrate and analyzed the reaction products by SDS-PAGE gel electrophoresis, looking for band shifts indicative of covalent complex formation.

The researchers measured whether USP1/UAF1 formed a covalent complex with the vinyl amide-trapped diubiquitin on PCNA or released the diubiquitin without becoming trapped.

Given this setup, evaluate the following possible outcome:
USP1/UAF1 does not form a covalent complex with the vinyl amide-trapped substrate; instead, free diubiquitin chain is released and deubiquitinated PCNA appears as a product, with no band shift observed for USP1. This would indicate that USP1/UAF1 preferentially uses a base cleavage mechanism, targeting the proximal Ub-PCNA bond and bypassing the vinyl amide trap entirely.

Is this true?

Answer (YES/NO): NO